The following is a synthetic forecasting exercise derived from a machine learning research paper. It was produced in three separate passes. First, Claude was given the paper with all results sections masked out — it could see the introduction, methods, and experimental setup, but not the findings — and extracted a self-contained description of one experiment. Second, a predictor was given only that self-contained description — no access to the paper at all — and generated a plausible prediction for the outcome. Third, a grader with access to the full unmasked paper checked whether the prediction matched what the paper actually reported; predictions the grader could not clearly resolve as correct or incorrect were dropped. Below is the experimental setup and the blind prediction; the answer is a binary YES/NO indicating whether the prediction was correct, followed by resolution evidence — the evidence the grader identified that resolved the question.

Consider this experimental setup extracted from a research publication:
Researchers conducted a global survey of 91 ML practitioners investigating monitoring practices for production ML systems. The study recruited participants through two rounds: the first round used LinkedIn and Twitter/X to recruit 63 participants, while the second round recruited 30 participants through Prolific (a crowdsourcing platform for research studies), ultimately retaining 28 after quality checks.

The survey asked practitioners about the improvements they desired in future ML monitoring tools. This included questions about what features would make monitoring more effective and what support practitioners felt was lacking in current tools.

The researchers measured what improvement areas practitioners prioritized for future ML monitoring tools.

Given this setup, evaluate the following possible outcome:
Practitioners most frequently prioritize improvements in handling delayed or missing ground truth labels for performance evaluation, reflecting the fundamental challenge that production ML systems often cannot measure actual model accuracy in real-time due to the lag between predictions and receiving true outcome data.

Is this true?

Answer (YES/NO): NO